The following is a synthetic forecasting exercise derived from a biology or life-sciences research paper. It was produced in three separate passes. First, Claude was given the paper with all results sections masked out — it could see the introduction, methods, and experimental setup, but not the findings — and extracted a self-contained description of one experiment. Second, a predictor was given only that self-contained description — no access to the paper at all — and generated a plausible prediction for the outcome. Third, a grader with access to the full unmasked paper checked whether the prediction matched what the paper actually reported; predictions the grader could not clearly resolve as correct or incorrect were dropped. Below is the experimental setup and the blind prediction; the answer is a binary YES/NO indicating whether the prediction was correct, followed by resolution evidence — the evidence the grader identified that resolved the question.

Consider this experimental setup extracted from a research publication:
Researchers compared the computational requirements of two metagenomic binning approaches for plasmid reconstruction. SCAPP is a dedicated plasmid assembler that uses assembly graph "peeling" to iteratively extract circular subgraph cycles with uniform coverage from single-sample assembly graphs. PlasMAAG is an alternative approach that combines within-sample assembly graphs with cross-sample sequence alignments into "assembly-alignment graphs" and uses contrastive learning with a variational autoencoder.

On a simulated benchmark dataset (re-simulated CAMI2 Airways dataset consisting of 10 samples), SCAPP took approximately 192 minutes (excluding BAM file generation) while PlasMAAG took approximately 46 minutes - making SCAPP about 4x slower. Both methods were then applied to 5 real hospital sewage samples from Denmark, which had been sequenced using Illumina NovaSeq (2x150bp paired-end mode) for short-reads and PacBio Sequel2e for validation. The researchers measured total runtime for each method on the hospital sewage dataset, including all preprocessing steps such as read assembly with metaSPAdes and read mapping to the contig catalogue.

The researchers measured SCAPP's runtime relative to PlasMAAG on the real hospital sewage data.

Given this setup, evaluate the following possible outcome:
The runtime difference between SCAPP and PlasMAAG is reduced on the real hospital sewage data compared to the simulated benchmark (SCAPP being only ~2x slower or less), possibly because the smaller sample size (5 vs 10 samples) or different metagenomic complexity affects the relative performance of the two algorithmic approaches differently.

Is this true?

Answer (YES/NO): NO